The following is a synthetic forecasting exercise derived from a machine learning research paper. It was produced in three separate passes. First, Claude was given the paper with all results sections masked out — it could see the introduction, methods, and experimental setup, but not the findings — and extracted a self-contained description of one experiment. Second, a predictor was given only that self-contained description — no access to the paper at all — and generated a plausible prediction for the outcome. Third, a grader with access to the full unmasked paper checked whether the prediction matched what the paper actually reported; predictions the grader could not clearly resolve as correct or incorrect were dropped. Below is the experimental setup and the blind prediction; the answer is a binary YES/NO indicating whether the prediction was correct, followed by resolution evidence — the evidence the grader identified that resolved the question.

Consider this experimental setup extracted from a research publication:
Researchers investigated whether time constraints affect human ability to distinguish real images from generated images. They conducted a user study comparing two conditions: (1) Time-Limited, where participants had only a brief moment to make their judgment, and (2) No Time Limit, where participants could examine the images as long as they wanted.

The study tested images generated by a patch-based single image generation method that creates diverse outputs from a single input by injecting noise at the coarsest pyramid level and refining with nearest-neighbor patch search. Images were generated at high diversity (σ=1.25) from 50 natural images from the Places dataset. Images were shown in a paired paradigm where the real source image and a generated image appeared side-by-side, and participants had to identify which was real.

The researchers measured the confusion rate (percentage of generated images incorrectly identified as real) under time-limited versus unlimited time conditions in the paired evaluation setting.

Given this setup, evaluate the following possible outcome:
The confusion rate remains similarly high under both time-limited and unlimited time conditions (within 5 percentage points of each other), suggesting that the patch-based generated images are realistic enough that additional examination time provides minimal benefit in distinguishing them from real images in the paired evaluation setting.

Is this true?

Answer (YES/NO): NO